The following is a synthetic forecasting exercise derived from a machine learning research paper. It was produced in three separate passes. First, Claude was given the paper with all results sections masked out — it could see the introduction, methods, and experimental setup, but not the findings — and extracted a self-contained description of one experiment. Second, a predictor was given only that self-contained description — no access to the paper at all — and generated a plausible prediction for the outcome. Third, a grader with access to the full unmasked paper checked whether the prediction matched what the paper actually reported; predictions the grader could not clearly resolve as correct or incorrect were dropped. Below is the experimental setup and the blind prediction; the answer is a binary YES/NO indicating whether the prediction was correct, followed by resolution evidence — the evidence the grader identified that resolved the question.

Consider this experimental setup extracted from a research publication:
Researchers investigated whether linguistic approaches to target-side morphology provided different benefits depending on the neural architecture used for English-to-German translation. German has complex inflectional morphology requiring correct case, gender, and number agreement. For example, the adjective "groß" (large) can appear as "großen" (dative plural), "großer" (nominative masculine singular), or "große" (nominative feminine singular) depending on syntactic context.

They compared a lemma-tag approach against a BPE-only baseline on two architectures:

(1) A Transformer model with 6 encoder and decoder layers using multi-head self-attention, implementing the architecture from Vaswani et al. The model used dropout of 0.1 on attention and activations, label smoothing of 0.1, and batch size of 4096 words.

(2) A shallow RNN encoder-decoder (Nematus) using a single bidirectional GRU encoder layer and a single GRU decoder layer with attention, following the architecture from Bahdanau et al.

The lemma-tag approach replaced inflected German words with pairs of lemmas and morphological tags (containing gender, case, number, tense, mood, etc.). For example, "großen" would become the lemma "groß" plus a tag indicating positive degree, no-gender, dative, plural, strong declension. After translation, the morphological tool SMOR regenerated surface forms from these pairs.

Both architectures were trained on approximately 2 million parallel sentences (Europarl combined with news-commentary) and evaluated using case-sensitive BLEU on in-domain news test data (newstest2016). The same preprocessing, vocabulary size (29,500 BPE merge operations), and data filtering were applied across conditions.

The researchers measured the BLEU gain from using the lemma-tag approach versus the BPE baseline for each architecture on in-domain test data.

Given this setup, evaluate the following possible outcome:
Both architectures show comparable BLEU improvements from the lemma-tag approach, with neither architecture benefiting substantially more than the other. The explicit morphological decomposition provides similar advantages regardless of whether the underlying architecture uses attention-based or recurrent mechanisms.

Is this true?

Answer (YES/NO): NO